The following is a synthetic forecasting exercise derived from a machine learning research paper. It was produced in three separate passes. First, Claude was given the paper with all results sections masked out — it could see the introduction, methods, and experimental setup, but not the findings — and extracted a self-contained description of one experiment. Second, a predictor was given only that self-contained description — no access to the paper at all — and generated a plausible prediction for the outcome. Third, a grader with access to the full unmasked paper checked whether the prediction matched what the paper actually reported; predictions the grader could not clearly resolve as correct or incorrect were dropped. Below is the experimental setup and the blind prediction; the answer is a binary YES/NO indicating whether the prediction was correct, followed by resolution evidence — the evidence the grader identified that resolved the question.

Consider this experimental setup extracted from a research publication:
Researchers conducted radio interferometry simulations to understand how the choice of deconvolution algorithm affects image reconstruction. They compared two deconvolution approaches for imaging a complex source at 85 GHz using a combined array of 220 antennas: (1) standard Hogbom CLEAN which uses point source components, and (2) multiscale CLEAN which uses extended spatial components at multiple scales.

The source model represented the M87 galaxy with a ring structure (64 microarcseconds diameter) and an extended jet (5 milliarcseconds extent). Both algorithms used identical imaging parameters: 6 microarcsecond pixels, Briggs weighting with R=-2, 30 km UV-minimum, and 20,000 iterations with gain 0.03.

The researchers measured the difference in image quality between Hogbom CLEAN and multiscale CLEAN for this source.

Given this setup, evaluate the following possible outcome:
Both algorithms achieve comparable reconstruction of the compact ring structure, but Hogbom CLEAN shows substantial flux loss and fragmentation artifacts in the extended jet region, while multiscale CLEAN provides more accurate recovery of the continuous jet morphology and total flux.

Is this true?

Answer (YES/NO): NO